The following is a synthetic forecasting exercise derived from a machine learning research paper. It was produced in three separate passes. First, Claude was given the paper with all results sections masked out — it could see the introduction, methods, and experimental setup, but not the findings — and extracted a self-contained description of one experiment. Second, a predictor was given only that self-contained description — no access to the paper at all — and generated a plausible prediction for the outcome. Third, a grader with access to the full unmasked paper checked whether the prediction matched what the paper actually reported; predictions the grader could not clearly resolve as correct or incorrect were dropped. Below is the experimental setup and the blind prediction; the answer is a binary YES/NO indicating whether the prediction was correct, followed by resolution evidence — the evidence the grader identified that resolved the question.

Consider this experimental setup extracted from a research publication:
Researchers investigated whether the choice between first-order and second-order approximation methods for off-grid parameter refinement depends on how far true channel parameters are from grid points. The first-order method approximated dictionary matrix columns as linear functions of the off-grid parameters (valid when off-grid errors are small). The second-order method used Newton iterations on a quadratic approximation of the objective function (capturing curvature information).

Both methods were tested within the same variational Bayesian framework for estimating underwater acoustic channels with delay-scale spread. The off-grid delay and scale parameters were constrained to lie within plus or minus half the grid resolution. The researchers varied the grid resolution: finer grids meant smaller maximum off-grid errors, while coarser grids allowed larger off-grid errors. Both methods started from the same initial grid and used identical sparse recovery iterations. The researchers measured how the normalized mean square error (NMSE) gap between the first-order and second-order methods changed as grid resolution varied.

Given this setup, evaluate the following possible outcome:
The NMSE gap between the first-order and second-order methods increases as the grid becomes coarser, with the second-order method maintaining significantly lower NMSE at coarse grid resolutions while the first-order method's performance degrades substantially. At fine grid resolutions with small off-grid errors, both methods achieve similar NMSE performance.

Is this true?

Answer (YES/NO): YES